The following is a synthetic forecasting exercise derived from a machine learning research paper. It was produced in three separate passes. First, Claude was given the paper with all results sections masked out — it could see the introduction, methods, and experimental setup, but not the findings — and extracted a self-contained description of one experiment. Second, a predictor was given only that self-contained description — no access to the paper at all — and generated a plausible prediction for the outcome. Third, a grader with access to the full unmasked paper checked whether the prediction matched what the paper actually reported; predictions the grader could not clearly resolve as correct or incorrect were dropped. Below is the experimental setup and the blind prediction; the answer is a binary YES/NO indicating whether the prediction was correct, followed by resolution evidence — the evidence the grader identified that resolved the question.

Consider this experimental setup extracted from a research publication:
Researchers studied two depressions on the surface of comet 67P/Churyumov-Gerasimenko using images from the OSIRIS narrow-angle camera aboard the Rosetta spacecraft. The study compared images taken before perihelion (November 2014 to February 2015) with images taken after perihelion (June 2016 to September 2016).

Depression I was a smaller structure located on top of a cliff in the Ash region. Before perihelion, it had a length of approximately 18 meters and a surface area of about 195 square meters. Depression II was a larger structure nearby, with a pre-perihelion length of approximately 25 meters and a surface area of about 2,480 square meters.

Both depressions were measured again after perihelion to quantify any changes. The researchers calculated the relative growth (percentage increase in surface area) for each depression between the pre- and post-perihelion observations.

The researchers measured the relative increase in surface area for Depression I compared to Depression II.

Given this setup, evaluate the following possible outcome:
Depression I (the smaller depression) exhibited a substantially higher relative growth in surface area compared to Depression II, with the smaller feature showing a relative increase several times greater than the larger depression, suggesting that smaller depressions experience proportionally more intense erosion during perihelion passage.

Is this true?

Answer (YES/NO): YES